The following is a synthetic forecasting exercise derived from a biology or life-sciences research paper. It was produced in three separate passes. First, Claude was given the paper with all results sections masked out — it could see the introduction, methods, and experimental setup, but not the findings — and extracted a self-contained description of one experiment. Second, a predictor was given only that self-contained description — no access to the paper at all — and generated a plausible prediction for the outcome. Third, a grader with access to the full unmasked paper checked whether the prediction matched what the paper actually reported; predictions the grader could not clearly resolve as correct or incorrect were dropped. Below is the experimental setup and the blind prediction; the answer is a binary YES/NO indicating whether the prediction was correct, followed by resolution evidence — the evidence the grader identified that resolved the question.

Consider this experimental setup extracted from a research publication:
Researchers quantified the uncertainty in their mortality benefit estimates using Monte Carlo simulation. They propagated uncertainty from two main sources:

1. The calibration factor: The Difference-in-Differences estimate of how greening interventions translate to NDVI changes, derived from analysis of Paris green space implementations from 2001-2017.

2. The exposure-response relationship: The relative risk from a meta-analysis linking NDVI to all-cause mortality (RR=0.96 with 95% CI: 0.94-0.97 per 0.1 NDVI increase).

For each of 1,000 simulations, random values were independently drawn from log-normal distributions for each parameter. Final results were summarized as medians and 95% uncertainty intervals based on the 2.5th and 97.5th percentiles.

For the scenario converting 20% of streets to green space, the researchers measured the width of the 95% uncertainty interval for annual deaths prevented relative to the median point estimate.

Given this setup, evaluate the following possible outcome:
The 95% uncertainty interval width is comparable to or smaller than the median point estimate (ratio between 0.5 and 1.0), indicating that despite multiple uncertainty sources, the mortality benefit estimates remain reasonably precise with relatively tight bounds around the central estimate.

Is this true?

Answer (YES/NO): YES